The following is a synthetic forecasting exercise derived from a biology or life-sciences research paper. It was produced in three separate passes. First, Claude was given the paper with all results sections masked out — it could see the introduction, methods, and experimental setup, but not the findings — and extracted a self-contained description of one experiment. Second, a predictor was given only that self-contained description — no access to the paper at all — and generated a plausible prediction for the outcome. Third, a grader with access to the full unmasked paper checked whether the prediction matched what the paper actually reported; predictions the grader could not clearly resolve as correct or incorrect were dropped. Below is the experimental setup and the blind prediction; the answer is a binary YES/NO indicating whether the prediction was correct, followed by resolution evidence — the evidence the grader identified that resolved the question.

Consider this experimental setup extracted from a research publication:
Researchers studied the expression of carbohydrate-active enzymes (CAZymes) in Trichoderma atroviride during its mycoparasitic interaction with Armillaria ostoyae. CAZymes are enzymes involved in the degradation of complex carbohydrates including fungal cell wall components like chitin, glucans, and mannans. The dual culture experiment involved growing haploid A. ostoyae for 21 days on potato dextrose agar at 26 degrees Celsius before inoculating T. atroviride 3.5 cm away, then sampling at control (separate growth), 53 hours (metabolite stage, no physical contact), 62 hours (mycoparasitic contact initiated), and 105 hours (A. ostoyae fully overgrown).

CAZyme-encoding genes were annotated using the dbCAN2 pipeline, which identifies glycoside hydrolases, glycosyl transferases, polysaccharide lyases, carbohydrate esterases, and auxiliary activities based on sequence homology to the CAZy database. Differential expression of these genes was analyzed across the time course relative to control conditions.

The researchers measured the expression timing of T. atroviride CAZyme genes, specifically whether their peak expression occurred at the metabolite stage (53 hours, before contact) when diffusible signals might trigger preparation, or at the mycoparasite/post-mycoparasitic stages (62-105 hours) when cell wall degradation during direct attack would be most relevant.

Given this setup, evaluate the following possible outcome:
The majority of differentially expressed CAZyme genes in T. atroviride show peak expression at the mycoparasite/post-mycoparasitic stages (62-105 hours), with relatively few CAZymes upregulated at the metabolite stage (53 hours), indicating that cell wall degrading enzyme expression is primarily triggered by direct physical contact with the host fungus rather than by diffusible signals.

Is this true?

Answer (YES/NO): NO